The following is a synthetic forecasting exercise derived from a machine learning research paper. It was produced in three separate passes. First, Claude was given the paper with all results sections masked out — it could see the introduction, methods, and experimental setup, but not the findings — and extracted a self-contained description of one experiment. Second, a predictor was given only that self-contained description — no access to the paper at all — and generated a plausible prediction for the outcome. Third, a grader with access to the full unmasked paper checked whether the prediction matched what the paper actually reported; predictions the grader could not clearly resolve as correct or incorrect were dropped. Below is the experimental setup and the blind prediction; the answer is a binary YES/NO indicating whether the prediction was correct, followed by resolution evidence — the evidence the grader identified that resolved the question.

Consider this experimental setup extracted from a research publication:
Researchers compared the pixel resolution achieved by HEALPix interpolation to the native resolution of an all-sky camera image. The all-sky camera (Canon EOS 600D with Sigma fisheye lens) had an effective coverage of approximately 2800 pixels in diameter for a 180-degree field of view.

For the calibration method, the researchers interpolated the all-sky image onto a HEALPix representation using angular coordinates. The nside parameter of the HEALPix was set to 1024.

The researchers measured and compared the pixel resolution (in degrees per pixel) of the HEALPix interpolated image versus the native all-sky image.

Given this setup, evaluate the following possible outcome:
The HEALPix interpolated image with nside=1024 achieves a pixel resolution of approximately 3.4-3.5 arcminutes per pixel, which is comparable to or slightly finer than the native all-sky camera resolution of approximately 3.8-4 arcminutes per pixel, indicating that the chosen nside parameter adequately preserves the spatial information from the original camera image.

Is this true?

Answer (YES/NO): YES